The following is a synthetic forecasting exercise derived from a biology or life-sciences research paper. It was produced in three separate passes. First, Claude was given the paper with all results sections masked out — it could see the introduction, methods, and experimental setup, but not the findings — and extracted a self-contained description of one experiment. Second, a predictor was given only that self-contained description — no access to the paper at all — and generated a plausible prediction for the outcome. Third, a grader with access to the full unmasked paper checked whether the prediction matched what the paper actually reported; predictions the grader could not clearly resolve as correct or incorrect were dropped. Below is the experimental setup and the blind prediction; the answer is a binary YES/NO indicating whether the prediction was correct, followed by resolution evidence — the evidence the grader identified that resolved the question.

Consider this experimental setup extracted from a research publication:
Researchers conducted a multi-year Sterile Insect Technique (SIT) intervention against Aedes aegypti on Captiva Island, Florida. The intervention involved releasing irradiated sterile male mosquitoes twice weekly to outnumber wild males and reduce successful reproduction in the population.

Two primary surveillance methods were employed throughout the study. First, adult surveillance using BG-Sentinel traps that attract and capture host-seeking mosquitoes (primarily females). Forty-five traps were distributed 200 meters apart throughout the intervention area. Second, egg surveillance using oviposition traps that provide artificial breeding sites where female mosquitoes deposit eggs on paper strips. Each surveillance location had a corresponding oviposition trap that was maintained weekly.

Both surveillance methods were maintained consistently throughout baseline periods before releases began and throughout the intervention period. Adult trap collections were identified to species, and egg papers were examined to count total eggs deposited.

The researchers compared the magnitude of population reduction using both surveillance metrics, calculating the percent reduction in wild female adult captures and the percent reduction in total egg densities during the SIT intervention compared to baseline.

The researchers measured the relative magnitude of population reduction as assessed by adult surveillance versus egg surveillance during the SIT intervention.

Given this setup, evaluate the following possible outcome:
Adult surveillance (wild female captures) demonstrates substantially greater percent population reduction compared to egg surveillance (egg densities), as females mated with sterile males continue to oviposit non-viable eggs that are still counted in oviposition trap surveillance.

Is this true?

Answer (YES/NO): YES